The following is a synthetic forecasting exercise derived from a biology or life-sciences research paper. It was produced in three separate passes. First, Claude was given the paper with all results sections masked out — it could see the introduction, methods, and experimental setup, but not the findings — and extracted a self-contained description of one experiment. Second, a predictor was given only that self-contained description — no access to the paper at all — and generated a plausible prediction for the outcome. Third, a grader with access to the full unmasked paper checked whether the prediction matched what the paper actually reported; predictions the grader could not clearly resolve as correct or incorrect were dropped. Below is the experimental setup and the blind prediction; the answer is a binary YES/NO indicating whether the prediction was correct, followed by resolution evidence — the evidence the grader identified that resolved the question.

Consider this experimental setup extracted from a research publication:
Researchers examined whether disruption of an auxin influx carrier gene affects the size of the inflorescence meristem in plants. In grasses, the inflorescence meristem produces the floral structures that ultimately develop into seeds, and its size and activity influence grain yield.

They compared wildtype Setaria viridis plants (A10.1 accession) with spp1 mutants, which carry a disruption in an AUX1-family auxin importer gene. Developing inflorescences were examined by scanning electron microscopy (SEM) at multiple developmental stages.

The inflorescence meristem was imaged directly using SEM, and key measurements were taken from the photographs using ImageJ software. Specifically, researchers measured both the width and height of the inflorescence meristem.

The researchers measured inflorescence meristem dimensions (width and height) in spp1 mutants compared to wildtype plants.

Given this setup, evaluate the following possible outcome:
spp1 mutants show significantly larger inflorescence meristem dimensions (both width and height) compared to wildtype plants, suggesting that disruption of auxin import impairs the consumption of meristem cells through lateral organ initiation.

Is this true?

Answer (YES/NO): NO